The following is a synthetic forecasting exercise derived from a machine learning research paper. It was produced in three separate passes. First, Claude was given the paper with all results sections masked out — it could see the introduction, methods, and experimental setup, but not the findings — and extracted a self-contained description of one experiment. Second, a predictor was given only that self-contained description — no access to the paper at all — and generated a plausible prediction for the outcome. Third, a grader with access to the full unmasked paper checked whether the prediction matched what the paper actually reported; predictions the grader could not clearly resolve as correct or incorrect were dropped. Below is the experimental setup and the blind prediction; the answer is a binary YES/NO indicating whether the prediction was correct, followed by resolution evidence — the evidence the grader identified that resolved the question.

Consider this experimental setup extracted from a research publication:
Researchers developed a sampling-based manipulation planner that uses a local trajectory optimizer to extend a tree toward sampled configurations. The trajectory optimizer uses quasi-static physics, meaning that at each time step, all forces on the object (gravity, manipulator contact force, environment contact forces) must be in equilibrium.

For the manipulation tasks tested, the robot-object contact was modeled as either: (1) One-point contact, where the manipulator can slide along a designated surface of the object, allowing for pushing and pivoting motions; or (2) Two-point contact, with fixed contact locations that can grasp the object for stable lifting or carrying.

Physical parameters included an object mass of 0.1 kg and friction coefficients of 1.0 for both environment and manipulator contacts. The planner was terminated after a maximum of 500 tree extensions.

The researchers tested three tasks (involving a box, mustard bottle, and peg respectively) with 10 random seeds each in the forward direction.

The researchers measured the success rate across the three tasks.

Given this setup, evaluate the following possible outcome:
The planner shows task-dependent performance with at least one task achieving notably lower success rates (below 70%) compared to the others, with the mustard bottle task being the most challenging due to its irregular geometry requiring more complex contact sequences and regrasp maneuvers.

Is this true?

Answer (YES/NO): NO